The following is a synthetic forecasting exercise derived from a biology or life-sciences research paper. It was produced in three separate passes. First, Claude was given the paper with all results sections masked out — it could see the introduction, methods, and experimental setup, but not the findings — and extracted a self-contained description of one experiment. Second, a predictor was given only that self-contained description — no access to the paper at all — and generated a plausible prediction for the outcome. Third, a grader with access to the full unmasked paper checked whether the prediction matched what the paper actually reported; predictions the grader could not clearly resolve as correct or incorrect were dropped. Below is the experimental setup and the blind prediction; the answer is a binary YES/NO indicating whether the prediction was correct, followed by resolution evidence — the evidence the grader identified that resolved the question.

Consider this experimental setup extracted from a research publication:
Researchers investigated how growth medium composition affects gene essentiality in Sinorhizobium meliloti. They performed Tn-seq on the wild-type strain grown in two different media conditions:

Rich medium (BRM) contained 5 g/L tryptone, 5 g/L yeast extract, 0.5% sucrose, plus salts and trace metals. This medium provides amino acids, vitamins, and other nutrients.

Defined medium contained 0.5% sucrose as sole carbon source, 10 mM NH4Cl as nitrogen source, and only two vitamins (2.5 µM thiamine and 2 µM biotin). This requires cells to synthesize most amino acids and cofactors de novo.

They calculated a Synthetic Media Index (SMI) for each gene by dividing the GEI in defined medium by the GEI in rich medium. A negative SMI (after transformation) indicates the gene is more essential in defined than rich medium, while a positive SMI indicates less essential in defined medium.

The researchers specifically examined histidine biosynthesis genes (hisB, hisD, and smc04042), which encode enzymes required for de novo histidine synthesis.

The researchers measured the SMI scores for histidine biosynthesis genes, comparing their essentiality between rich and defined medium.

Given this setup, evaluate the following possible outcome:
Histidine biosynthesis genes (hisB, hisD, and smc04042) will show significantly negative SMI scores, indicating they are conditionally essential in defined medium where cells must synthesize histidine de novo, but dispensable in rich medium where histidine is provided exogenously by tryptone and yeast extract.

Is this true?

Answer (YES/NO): YES